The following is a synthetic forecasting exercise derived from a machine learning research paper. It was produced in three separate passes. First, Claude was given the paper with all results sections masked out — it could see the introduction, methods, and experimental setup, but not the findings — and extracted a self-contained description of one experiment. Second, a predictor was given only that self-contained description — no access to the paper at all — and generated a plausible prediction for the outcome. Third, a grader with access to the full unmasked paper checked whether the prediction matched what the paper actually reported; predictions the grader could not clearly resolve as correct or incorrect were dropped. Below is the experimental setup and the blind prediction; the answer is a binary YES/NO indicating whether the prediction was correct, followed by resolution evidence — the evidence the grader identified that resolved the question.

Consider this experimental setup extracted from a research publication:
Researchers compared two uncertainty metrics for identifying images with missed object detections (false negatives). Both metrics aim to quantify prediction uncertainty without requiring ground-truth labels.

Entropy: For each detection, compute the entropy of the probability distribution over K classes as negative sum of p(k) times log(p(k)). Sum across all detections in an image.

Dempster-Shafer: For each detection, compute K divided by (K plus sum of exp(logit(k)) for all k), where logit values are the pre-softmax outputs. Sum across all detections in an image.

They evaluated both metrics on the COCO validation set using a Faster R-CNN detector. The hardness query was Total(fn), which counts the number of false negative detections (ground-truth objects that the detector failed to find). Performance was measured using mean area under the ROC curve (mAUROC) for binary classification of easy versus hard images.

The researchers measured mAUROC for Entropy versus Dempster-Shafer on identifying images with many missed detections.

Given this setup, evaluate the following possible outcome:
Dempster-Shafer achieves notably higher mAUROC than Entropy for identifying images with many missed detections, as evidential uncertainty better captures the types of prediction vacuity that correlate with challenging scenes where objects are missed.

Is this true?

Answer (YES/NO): NO